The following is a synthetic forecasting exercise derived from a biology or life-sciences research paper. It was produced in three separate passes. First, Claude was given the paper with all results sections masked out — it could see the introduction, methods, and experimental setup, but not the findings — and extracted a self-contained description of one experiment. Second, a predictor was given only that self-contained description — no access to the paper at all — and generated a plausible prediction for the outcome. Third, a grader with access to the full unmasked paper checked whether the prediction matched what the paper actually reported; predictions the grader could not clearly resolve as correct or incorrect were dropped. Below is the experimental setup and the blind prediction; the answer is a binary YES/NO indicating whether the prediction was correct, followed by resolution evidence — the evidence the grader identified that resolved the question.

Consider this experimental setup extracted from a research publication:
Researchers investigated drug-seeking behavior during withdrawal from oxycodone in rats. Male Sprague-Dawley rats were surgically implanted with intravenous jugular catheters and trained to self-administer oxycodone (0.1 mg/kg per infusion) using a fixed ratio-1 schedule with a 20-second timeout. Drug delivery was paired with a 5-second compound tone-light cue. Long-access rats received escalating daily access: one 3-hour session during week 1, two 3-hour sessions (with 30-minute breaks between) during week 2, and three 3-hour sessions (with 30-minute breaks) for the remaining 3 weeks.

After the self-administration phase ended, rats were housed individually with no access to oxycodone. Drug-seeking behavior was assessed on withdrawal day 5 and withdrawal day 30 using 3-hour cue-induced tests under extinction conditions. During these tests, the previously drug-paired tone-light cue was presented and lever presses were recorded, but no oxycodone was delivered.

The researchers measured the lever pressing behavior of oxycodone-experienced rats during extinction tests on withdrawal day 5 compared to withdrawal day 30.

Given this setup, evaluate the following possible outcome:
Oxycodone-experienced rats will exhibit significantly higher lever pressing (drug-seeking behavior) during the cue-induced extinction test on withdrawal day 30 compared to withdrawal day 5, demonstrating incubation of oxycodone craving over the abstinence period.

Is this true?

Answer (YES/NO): YES